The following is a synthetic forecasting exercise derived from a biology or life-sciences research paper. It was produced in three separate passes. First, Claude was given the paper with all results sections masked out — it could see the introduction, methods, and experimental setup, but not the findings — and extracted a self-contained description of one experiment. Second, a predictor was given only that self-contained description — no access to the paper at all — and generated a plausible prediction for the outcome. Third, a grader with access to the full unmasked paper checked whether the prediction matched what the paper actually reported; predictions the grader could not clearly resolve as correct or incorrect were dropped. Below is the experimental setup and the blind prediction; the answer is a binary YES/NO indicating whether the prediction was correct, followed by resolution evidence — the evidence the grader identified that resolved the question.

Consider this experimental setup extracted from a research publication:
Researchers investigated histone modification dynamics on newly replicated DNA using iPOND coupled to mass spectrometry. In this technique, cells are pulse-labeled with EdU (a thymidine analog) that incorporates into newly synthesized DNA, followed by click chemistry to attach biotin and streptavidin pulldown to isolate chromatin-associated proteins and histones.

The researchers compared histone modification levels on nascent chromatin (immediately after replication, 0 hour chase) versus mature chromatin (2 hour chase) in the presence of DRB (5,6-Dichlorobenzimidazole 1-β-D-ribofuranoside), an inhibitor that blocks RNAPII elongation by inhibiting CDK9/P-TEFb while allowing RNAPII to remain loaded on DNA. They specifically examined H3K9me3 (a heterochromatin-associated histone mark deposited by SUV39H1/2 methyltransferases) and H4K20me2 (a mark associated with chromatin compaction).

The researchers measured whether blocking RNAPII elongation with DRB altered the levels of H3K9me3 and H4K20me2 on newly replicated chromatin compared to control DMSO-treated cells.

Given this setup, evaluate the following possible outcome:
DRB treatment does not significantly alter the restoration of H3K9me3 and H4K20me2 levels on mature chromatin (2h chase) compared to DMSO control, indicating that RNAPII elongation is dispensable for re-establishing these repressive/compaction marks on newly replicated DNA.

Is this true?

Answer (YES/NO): YES